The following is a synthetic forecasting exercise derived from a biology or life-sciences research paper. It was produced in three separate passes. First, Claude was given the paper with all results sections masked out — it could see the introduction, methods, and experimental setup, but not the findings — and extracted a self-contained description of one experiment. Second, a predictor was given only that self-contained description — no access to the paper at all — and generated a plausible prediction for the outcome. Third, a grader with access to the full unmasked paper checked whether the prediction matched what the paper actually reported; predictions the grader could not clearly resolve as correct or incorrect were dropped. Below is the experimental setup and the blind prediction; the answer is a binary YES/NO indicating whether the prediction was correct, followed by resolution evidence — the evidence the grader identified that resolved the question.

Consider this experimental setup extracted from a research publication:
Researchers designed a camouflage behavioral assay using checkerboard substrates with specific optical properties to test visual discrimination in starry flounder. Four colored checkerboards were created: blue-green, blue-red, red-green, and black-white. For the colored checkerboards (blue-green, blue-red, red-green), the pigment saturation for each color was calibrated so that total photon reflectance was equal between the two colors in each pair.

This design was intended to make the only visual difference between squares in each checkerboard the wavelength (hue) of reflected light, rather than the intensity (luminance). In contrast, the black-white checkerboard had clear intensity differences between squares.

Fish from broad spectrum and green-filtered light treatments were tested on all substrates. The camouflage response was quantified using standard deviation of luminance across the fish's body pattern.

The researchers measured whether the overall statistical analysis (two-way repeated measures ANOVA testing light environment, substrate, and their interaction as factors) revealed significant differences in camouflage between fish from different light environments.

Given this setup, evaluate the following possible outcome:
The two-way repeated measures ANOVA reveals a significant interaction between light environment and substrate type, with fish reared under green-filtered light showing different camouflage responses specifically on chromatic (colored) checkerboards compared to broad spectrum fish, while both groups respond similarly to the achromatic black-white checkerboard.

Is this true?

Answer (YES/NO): NO